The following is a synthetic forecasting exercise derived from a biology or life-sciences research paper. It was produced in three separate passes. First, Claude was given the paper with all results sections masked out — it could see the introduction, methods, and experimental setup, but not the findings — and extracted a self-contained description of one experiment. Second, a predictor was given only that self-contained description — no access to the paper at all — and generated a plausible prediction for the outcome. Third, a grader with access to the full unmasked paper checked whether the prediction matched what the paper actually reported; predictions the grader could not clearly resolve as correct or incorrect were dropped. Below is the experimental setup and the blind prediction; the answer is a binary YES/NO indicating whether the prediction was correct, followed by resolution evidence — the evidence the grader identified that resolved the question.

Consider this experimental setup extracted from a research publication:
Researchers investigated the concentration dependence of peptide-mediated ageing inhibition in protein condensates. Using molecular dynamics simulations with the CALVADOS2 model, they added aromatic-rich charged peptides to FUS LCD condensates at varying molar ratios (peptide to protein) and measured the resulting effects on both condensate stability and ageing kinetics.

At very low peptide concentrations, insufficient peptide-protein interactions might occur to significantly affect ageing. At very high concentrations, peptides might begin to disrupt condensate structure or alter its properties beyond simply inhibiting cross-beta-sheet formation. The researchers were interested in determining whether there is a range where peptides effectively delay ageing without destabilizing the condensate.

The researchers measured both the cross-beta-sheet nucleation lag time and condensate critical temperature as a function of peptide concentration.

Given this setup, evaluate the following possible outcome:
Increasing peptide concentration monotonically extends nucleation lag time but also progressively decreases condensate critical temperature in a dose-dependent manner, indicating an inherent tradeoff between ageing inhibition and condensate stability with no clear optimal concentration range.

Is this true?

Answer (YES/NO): NO